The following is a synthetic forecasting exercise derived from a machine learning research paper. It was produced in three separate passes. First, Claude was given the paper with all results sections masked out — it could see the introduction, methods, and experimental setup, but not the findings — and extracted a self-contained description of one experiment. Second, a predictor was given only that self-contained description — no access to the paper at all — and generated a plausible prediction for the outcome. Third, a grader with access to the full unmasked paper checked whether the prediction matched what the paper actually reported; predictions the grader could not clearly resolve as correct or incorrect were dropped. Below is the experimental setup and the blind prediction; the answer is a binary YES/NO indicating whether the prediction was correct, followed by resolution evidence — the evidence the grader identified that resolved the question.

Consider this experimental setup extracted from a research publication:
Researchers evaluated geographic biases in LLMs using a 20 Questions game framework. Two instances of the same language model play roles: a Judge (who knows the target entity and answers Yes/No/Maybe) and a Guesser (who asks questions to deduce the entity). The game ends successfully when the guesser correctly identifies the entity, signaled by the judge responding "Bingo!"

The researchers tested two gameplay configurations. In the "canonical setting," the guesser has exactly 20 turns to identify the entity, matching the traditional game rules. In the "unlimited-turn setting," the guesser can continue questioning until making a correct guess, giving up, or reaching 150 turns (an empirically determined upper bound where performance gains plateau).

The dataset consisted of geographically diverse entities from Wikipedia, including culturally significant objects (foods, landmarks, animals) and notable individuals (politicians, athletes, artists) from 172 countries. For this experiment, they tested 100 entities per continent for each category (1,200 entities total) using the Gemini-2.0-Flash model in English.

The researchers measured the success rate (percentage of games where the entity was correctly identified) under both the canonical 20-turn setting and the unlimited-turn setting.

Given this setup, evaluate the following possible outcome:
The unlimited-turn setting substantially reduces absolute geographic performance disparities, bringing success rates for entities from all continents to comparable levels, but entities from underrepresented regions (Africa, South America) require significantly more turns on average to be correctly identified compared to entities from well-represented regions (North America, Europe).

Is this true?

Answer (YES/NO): NO